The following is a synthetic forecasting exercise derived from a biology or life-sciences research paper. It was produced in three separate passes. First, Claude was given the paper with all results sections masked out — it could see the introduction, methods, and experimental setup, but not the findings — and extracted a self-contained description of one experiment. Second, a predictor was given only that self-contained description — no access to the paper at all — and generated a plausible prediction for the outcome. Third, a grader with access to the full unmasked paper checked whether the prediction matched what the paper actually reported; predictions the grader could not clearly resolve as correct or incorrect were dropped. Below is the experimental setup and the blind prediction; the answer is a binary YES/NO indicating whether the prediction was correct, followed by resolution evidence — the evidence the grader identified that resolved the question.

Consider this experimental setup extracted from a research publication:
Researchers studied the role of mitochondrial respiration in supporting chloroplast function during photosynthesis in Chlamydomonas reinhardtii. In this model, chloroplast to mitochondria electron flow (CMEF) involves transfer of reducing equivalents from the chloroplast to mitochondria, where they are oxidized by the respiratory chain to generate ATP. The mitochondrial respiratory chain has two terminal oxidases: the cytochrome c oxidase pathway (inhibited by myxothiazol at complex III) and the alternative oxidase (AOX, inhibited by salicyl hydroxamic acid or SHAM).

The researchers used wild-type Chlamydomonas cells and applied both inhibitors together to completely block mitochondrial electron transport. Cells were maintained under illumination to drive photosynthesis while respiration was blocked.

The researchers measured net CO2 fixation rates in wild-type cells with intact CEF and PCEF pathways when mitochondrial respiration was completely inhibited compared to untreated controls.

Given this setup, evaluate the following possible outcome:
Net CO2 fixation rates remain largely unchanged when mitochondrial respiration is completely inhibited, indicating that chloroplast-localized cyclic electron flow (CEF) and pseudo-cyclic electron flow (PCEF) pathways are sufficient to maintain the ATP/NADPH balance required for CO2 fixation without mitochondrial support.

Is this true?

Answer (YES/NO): YES